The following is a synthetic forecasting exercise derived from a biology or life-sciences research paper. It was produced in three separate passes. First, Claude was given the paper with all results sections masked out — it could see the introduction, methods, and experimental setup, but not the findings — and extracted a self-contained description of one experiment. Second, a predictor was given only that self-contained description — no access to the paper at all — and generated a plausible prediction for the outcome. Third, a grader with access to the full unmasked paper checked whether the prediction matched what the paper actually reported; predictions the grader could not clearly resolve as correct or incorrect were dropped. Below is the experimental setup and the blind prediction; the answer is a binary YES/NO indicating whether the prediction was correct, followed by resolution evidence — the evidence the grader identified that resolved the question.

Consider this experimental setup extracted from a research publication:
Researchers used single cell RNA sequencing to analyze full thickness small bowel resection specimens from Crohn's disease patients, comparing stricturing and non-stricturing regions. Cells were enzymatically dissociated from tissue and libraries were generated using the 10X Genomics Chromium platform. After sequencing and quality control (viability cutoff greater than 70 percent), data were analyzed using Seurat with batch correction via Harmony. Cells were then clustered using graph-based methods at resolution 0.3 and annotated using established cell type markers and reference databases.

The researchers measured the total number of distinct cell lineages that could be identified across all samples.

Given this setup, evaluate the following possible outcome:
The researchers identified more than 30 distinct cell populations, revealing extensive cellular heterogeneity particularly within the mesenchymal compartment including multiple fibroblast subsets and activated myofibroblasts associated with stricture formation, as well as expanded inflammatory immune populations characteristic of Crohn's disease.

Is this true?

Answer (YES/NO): NO